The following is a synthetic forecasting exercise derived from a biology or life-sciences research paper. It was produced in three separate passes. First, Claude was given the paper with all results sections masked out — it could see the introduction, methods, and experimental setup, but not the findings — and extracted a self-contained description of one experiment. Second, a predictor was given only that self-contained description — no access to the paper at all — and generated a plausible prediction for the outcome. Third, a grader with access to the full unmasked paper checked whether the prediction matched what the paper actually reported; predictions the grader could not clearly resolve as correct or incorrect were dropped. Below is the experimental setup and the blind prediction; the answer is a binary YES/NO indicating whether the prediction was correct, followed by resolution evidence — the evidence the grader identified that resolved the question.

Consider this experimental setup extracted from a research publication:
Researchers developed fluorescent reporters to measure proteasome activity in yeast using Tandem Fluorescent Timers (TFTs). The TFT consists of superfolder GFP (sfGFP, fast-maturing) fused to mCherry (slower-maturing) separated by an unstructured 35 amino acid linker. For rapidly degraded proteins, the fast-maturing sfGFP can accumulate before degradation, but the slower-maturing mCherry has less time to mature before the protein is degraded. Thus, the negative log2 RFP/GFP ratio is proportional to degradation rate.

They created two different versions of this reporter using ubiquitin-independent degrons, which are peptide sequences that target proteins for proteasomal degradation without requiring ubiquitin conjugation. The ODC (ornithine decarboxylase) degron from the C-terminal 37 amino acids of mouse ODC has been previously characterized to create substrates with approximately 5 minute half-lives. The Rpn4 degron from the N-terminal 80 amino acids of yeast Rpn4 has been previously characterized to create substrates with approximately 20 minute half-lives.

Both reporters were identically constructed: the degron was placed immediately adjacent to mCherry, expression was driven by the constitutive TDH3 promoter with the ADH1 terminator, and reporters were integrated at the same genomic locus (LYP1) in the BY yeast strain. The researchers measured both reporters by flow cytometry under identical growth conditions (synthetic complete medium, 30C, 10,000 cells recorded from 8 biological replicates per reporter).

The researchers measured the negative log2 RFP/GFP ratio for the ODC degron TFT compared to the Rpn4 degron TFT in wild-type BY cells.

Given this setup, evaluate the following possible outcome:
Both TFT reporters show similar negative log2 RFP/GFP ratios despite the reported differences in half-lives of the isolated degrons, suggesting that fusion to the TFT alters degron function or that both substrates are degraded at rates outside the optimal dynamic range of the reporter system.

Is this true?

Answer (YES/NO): NO